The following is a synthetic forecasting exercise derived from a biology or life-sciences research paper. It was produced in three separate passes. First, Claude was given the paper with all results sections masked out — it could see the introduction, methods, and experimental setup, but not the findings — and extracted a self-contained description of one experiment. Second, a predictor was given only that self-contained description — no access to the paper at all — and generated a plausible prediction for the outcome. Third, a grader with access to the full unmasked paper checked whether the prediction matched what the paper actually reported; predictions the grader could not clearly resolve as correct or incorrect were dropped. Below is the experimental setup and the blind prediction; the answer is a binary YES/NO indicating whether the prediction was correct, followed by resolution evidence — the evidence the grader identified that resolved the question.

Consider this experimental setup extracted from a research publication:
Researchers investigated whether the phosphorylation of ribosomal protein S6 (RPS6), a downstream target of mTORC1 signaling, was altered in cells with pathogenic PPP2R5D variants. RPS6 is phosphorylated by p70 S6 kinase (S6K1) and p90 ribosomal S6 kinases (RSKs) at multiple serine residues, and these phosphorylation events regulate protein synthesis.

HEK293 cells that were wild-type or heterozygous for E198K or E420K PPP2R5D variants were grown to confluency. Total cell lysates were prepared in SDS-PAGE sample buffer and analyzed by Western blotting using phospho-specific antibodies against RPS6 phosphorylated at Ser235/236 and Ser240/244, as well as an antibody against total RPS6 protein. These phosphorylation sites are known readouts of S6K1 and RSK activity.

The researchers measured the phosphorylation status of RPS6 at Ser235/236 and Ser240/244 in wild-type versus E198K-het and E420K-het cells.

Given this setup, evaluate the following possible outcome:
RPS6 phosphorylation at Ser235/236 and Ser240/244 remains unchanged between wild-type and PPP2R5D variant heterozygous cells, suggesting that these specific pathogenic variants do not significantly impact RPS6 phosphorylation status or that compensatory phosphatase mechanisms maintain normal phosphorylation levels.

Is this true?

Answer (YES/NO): NO